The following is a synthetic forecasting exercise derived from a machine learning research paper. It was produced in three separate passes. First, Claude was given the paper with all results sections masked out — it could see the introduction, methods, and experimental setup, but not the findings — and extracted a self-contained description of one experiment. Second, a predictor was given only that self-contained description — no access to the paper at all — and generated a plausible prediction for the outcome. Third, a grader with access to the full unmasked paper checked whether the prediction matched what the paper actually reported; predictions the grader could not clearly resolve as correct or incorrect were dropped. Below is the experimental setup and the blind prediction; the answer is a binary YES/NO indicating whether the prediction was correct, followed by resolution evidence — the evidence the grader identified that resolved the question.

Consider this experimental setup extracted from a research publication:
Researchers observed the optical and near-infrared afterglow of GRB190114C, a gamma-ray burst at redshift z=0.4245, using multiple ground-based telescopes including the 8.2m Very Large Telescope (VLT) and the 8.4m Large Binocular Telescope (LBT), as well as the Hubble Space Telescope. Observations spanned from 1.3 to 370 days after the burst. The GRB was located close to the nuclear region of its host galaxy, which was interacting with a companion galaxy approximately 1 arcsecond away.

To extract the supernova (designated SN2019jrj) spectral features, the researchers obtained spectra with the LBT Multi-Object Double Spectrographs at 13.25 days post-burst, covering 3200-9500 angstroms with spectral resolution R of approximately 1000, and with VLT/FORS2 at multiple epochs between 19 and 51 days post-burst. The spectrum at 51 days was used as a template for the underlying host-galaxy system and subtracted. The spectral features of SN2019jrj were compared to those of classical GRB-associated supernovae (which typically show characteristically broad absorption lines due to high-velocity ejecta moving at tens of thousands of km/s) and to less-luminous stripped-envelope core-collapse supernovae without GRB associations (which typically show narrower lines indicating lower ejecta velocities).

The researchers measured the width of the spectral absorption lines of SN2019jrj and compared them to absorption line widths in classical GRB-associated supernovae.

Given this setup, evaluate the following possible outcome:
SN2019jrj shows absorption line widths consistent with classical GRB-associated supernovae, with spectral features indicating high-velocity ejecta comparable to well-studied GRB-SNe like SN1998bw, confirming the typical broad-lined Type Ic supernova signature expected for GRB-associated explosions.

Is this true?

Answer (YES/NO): NO